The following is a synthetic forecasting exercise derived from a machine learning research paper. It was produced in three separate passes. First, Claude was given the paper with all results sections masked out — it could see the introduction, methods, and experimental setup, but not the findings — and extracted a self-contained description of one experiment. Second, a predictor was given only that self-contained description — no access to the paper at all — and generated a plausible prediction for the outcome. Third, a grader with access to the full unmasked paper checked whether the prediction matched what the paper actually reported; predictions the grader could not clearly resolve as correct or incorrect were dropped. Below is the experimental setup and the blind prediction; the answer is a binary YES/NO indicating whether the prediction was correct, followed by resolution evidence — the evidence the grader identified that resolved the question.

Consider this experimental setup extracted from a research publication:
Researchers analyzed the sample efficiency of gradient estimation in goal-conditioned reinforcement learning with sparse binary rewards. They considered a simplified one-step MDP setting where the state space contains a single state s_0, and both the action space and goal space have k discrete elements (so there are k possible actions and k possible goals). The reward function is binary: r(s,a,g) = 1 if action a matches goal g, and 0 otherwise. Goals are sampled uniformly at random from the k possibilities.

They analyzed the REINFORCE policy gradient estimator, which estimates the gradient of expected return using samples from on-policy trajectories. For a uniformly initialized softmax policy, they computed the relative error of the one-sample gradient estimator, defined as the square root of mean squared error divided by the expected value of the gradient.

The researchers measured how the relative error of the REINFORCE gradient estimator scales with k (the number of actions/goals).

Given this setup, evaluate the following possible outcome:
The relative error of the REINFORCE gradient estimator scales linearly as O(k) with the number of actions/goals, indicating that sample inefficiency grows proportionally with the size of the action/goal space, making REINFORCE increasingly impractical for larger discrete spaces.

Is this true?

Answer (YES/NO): YES